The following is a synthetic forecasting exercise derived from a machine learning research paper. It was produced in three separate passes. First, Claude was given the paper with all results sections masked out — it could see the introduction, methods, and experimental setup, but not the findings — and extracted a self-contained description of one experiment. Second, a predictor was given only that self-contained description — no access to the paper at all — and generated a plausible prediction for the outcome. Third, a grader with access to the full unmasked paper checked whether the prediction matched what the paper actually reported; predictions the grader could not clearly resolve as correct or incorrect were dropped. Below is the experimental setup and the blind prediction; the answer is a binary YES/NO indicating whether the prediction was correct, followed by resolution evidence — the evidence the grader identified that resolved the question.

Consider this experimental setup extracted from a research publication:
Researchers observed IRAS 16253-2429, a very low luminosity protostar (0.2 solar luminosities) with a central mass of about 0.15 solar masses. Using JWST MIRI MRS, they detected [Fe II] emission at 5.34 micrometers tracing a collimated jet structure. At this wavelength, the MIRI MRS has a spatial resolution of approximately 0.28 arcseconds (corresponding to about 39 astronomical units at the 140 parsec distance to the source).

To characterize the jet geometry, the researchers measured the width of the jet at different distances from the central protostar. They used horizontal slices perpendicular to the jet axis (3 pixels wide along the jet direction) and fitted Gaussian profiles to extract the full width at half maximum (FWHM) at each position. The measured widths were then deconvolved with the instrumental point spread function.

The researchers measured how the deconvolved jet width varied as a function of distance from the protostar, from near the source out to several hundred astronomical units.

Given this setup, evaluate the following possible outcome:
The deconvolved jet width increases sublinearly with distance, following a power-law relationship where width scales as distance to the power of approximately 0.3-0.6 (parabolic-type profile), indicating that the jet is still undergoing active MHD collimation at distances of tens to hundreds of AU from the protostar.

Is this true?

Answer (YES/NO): NO